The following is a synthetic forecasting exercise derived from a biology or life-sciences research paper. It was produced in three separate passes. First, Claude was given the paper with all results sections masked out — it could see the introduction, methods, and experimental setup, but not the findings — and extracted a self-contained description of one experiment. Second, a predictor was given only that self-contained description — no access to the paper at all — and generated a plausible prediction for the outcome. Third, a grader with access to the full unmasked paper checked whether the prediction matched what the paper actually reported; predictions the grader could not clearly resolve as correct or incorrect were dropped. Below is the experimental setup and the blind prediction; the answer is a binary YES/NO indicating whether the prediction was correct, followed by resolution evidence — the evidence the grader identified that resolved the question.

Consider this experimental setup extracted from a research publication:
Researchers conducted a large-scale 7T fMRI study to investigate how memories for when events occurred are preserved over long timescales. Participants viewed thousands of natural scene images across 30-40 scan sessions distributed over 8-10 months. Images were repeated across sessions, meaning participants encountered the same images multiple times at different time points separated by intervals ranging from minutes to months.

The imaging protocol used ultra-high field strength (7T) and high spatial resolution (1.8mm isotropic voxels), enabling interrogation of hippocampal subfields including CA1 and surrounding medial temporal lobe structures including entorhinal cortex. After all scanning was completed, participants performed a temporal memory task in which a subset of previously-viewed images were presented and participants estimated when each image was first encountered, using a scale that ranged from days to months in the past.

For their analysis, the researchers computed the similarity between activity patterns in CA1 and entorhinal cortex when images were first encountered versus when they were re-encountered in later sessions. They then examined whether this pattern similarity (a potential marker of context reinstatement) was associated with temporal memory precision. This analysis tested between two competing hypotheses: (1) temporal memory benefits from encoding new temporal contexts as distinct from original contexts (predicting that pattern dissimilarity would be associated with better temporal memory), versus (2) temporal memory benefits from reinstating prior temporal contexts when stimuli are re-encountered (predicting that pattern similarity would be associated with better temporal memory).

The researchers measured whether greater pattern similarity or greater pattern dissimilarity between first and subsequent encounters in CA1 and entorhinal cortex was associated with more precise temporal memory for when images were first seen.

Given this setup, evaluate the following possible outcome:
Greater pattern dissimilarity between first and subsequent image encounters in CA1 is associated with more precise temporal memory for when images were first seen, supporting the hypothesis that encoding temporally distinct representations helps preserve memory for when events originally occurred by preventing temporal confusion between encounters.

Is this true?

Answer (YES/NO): NO